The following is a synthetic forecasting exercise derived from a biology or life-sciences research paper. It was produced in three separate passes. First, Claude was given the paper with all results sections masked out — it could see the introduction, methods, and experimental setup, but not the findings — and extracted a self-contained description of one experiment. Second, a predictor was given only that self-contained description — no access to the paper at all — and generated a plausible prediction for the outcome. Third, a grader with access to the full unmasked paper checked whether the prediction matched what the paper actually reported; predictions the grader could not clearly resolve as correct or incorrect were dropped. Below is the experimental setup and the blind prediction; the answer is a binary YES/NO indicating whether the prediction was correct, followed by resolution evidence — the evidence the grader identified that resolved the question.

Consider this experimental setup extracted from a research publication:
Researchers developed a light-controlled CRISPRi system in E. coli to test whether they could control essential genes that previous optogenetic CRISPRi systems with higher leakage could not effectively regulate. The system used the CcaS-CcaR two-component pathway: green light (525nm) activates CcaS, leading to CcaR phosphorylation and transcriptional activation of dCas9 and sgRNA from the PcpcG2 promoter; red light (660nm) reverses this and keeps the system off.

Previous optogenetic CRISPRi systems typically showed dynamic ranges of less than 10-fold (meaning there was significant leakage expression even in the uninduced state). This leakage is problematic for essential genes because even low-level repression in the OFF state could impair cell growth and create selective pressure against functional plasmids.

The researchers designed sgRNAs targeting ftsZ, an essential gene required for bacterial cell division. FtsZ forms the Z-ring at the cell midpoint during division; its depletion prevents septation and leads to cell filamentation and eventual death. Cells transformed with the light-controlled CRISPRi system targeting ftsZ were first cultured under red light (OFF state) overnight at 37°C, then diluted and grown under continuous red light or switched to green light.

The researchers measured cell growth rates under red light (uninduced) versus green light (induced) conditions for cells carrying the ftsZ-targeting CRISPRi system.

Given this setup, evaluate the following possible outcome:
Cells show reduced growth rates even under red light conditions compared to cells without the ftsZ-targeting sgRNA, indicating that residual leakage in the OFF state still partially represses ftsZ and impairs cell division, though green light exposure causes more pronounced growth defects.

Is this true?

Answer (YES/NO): NO